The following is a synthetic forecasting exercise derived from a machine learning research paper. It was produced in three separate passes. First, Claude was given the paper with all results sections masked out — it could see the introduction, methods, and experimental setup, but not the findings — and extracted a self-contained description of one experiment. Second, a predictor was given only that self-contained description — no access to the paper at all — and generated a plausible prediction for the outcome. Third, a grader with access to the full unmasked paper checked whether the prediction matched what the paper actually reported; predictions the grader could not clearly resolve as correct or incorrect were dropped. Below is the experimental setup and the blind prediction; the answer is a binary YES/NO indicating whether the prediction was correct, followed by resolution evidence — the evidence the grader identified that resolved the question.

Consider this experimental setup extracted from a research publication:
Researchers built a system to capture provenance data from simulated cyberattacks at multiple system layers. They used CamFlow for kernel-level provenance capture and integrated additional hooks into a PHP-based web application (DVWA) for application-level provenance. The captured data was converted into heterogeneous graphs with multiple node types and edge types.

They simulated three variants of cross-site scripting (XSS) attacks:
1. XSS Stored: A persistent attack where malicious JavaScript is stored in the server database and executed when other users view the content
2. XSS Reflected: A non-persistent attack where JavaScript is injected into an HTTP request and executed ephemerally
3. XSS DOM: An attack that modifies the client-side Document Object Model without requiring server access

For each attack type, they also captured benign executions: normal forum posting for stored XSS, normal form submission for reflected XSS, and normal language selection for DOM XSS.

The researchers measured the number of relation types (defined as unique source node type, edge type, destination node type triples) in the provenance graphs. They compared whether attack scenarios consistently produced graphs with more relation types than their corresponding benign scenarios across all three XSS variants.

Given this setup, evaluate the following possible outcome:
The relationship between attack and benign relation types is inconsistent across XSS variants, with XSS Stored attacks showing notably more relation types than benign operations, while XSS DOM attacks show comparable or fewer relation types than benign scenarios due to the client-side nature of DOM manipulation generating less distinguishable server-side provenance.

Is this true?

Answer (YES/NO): NO